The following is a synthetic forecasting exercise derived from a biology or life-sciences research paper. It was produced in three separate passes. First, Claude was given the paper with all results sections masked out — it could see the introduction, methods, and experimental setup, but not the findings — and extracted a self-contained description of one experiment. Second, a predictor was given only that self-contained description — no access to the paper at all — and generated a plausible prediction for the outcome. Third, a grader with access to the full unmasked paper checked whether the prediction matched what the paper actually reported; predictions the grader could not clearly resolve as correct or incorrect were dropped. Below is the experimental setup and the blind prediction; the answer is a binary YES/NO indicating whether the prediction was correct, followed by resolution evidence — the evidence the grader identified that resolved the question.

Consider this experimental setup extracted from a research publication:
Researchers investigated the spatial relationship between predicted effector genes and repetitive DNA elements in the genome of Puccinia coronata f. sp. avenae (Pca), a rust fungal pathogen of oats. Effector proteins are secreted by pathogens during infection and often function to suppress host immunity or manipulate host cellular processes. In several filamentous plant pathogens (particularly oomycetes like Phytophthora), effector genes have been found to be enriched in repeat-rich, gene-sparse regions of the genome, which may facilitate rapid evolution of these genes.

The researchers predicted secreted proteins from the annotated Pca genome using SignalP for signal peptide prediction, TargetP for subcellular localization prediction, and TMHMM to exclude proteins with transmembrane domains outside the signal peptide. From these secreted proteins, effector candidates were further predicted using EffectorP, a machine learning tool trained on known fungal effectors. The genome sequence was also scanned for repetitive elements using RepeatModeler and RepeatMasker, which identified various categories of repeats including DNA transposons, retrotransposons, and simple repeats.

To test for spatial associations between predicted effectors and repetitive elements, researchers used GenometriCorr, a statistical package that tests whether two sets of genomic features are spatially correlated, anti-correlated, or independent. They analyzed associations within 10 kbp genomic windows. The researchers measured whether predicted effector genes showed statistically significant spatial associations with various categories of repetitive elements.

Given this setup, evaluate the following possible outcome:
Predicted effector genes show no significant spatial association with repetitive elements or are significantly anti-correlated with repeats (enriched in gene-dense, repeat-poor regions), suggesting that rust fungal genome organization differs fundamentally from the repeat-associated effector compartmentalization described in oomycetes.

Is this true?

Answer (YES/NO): YES